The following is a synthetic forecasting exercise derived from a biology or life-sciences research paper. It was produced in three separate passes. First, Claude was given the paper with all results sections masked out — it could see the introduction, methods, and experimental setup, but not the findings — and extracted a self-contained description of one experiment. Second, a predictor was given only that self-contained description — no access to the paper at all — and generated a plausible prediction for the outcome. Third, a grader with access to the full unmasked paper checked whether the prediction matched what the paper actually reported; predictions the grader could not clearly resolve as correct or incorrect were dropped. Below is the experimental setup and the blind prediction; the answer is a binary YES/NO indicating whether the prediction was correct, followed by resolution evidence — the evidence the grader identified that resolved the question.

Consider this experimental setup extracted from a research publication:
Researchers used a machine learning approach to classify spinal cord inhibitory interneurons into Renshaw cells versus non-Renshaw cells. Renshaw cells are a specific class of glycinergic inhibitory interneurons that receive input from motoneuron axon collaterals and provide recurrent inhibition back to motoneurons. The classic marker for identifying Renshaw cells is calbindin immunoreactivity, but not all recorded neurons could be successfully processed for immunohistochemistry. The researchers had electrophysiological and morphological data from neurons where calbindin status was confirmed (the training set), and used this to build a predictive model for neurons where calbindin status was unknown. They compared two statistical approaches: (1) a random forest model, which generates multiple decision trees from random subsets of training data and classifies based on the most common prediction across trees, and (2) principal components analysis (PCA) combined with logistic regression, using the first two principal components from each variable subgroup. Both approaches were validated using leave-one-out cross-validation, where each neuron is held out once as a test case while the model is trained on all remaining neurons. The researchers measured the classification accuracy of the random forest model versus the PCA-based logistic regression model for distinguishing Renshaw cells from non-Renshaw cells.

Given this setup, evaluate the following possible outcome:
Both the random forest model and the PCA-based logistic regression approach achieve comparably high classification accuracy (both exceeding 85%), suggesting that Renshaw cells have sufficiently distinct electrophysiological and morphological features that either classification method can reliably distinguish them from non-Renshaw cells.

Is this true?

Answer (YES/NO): NO